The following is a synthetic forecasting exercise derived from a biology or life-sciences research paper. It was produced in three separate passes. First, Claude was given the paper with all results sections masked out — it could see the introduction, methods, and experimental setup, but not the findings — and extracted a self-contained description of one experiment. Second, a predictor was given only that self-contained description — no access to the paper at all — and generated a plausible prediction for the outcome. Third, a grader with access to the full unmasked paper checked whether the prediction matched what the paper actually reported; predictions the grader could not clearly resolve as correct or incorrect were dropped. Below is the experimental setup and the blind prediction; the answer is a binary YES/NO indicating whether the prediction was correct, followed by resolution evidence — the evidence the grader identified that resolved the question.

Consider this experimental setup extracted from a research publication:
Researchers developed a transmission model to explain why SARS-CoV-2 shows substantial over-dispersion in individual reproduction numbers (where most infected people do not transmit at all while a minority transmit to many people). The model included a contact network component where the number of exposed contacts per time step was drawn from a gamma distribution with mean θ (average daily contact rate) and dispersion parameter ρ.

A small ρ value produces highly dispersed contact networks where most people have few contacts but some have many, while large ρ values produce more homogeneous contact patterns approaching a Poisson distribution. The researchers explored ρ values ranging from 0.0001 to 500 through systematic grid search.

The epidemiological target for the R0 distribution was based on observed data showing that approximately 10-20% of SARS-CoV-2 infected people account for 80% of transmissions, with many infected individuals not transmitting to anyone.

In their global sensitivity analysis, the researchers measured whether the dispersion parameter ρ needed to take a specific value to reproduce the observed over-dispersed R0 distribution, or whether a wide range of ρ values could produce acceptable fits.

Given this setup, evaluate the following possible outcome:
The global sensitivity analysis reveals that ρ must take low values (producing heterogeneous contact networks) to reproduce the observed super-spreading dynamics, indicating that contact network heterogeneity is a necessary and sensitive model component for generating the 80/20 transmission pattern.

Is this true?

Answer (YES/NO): NO